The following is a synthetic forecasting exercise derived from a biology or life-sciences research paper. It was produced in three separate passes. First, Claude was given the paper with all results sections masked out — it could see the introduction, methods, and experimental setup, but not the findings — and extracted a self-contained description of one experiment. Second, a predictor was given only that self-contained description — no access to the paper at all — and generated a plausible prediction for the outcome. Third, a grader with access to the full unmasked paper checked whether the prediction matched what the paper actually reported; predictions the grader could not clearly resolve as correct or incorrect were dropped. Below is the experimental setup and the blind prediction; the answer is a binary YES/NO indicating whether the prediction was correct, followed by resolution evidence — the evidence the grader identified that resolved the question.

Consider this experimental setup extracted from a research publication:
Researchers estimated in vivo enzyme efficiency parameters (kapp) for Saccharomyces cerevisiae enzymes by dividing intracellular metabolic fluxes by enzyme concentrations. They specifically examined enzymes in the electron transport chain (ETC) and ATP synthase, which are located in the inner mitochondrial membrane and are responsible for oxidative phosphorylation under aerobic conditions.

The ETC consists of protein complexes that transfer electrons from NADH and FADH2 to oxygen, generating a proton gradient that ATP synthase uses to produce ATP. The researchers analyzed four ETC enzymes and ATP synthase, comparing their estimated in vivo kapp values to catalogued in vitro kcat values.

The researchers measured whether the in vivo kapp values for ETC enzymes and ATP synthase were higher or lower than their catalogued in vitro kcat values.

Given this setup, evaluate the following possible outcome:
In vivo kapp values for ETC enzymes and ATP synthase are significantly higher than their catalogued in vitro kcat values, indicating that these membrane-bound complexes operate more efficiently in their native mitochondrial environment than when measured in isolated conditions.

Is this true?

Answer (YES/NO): YES